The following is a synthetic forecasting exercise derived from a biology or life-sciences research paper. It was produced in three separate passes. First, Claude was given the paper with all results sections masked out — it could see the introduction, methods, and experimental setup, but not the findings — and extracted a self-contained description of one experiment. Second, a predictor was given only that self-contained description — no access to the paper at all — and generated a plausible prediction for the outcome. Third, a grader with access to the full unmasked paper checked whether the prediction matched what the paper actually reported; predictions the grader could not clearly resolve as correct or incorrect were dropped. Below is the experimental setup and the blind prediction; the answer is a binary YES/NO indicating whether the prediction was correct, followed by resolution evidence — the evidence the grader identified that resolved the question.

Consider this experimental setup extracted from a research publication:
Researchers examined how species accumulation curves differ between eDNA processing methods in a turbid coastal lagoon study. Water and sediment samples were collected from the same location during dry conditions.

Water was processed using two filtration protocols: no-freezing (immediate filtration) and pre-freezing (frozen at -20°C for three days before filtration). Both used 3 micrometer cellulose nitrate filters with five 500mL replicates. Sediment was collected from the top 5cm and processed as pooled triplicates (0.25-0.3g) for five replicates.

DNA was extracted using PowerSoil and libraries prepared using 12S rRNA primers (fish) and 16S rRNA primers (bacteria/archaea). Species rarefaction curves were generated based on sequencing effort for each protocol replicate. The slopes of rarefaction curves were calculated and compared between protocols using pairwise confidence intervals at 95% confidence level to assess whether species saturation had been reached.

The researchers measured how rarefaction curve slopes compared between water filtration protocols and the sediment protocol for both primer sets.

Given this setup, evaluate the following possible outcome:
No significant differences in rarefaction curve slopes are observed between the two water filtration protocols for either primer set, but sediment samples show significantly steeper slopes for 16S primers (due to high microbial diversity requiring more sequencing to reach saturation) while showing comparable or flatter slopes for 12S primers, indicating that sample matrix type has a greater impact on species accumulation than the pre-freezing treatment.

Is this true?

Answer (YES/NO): NO